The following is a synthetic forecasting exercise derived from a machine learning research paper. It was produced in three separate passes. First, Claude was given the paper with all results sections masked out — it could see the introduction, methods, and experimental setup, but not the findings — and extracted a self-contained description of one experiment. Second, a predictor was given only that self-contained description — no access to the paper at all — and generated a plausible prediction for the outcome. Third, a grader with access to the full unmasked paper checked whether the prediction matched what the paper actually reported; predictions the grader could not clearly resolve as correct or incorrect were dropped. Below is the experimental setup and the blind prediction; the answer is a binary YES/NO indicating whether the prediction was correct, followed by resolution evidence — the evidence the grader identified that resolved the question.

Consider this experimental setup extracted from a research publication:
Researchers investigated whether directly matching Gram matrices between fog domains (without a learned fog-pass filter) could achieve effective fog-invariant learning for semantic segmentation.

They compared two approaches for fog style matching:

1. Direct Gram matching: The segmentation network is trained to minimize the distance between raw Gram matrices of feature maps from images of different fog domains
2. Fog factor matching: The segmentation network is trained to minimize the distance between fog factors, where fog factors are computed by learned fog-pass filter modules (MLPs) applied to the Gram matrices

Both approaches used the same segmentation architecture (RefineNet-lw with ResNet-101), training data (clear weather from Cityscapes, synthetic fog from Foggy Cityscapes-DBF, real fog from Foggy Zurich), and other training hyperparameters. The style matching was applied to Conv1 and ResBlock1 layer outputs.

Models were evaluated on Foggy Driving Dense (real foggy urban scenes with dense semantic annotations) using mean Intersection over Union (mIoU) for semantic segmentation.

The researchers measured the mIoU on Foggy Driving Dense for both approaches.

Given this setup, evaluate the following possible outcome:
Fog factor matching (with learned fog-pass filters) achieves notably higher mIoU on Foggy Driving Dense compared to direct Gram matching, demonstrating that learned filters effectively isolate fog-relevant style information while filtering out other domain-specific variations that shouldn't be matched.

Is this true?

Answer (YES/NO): YES